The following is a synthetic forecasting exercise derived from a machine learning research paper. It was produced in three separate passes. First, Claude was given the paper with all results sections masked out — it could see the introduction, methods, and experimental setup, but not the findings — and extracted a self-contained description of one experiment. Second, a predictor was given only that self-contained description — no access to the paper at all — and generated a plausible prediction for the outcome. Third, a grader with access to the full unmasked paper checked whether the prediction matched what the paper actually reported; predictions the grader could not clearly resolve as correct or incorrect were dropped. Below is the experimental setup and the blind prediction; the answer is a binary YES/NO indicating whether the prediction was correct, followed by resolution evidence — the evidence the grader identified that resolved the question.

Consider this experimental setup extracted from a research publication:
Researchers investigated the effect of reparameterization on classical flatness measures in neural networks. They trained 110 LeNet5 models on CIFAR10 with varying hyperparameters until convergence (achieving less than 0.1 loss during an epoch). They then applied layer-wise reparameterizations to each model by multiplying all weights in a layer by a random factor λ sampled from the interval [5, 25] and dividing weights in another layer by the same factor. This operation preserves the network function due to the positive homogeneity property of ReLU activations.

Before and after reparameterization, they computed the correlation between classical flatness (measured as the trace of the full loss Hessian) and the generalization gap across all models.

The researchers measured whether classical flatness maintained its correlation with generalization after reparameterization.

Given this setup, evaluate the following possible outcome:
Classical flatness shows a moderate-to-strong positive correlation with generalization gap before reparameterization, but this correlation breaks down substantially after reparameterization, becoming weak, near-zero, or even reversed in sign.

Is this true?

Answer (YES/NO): YES